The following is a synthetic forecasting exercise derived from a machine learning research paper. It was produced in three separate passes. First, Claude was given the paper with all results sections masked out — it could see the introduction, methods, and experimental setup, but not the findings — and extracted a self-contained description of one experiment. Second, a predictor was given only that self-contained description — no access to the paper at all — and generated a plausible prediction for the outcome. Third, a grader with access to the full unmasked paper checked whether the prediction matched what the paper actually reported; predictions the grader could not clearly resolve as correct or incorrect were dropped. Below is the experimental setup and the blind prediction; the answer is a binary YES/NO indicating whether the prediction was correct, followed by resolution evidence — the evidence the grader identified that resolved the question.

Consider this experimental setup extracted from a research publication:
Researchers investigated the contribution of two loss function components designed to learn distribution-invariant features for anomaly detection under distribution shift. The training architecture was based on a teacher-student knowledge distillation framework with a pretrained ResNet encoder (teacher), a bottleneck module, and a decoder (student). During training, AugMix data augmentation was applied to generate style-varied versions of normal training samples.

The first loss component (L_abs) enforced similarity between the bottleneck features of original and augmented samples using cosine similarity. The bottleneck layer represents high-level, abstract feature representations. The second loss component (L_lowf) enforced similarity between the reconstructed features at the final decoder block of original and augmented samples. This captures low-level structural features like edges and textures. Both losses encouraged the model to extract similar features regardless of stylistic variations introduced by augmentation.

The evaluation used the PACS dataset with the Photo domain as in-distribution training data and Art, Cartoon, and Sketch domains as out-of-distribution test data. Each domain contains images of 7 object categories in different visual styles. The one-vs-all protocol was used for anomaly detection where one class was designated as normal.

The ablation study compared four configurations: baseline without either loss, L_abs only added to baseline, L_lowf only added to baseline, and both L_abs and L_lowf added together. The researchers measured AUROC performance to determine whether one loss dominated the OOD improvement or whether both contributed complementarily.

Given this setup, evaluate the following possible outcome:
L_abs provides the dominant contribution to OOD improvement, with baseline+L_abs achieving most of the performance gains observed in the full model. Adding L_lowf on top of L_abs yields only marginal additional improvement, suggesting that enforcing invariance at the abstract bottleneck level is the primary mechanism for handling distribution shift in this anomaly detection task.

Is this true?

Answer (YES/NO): NO